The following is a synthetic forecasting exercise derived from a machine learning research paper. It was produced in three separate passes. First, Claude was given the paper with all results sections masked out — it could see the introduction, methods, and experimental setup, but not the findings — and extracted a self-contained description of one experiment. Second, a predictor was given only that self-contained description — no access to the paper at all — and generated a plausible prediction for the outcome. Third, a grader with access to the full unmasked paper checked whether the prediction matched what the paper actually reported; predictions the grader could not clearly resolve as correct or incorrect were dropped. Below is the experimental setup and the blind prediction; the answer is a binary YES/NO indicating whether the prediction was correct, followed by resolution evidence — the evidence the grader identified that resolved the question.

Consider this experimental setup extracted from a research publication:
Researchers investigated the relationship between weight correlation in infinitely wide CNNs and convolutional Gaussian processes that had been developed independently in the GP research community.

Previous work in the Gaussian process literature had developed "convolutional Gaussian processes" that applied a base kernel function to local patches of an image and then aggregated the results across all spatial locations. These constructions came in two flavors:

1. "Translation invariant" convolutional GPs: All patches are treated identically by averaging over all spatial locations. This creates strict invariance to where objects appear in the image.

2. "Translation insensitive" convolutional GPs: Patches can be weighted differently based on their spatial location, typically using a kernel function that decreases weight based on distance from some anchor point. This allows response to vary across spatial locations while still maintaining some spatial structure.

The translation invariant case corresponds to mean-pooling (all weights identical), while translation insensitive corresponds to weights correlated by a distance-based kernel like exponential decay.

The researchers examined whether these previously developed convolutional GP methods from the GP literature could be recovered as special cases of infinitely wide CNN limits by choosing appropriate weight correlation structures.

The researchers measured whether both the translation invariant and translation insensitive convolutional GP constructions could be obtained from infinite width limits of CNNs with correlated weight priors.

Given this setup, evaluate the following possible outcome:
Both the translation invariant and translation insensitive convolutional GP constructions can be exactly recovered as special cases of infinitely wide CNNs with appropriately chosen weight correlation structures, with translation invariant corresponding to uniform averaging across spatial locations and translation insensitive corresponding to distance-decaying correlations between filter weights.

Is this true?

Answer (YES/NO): YES